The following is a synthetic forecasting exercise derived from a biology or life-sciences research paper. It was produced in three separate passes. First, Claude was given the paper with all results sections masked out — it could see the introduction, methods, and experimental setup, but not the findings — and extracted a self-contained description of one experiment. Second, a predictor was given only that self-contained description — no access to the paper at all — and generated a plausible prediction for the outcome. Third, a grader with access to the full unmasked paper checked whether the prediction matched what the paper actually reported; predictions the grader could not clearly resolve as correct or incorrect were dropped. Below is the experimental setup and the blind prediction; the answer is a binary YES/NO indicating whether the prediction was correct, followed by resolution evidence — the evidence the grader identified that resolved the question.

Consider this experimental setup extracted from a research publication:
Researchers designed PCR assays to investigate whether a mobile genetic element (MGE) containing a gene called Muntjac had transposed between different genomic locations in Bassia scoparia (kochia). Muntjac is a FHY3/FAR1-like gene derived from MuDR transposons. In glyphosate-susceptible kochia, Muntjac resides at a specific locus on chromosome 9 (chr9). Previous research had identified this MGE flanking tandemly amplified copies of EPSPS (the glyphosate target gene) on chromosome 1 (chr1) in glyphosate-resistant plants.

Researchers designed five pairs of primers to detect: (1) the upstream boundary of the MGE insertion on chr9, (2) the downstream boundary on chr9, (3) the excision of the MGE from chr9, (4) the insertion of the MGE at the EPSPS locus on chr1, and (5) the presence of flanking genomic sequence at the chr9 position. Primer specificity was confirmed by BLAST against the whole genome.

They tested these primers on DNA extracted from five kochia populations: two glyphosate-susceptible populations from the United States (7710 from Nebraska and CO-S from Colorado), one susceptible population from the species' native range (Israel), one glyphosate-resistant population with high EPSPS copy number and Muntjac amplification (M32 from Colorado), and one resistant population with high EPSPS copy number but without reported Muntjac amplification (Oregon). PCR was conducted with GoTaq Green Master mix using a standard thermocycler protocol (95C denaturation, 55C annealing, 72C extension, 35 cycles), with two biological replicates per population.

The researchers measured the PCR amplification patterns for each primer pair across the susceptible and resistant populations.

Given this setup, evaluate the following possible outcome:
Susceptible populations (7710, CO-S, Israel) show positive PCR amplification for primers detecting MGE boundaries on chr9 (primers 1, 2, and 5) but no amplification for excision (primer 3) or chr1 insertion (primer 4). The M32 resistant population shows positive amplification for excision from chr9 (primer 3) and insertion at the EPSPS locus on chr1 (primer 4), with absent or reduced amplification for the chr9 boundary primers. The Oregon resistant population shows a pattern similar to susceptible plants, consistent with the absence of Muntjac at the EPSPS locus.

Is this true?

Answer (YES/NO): NO